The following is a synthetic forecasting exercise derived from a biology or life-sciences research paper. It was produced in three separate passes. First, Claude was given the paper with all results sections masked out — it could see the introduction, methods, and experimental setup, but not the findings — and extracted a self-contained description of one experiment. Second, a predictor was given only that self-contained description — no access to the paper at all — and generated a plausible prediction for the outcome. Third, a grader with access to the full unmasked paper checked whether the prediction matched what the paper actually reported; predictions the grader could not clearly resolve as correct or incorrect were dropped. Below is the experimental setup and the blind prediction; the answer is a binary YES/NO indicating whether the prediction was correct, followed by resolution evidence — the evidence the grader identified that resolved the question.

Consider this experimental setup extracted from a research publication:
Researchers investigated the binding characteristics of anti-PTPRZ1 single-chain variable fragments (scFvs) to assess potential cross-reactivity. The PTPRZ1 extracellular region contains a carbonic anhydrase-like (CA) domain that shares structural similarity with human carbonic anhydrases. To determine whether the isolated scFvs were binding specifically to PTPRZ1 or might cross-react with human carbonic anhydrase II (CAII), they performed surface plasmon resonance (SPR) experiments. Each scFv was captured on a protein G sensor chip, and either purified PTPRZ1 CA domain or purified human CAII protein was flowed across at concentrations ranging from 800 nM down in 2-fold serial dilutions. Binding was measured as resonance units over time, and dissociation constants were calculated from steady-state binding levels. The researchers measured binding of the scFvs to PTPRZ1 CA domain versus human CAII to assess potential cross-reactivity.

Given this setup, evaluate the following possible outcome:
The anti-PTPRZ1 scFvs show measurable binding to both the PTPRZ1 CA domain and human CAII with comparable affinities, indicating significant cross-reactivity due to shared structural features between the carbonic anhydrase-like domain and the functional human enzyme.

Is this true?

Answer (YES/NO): NO